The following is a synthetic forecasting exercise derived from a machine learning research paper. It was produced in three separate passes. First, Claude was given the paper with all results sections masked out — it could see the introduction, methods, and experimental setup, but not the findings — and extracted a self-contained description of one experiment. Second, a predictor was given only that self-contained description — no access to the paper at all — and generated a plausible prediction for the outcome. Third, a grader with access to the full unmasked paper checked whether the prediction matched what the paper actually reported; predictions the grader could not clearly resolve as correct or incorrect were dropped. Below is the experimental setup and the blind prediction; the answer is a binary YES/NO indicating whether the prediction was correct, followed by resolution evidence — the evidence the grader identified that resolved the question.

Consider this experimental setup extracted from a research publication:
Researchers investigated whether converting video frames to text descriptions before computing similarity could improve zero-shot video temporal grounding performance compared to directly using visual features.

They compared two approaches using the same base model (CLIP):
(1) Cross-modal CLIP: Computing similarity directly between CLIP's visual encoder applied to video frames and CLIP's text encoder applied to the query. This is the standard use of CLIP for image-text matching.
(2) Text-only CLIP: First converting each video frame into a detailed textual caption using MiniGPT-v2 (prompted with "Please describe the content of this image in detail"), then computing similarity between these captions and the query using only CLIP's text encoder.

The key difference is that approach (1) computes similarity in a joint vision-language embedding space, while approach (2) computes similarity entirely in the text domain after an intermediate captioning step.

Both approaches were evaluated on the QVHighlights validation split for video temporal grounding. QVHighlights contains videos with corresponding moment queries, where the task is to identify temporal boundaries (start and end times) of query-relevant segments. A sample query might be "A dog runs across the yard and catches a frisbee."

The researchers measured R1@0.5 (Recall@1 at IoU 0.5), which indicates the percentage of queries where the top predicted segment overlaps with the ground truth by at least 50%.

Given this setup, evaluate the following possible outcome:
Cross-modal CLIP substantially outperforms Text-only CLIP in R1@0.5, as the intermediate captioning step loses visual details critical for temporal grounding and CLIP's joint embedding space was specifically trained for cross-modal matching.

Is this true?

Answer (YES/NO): NO